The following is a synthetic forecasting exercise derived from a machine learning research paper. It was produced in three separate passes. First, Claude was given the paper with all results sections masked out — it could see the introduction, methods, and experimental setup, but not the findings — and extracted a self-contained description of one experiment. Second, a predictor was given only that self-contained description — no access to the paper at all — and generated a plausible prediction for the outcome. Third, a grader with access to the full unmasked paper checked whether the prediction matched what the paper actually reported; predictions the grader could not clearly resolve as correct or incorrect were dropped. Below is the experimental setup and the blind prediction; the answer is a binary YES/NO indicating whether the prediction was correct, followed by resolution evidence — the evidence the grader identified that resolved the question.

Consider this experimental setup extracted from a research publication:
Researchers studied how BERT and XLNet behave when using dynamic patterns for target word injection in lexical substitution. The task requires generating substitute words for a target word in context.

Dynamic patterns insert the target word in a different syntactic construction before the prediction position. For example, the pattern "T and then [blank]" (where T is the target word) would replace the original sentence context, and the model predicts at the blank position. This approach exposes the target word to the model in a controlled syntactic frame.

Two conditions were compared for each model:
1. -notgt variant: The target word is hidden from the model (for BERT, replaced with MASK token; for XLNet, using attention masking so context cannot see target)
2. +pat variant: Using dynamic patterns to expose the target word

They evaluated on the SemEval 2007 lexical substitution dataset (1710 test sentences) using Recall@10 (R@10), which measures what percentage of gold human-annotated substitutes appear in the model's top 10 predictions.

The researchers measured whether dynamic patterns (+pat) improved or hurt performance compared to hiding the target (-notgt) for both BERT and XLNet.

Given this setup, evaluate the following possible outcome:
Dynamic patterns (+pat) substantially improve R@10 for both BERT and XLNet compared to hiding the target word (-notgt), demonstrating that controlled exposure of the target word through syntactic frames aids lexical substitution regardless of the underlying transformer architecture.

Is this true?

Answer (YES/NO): NO